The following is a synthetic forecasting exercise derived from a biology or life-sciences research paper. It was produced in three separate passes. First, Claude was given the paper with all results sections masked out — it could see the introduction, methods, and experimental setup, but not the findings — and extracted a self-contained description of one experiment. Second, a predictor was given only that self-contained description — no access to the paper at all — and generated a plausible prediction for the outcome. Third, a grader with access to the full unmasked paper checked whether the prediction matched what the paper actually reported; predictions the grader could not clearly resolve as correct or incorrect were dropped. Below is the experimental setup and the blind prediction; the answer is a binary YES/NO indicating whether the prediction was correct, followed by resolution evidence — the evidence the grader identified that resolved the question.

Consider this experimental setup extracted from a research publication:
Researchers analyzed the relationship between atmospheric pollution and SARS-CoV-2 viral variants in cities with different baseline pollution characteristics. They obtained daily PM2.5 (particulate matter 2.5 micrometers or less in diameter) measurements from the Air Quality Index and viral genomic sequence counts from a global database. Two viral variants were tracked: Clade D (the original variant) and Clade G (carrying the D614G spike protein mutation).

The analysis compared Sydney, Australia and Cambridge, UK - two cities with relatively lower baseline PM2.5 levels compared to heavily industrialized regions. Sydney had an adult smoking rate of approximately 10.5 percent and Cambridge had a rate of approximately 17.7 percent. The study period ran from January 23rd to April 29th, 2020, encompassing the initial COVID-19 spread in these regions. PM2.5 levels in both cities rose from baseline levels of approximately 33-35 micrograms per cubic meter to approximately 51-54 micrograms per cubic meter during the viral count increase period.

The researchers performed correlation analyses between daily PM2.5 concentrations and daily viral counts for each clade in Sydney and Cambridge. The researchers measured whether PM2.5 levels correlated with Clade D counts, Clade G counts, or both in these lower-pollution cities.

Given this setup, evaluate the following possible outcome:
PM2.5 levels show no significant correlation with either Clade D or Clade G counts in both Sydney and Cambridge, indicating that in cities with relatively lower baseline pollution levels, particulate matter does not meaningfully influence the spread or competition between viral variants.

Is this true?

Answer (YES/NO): NO